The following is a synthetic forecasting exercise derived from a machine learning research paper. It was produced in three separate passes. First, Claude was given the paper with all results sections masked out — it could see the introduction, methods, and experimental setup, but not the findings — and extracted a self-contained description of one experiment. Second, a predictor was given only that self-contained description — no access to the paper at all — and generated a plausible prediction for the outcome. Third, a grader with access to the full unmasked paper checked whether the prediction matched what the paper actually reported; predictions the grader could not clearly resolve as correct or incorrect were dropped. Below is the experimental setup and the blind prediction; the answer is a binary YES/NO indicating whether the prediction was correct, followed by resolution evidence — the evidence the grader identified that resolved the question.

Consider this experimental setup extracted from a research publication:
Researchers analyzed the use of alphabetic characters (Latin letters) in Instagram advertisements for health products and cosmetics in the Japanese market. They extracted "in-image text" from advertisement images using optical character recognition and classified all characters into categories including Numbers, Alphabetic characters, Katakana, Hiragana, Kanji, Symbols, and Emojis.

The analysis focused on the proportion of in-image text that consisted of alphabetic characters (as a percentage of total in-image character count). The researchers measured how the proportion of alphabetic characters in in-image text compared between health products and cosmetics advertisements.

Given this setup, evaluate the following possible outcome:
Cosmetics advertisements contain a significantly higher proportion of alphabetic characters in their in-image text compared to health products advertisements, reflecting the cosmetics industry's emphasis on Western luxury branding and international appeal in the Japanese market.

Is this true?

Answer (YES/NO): YES